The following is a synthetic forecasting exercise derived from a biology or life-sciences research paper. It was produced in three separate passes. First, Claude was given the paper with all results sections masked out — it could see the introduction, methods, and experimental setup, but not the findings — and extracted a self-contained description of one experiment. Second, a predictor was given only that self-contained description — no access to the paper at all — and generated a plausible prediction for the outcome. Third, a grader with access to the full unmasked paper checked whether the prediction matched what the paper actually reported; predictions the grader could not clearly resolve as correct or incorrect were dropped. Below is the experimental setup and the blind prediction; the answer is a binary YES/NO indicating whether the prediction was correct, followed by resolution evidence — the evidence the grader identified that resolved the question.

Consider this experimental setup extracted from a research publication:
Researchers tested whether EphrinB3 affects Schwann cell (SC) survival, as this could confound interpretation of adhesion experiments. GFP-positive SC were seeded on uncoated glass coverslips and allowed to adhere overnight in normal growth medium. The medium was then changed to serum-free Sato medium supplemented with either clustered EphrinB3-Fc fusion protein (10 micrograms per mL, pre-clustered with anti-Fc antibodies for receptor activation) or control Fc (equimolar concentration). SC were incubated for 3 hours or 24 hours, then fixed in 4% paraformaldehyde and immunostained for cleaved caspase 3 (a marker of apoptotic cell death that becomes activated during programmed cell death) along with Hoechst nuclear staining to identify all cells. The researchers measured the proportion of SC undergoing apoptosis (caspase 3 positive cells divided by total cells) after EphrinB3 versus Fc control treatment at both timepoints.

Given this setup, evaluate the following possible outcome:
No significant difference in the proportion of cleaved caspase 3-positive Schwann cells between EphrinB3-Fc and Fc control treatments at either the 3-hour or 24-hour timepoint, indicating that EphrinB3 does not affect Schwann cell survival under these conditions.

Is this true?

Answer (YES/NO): YES